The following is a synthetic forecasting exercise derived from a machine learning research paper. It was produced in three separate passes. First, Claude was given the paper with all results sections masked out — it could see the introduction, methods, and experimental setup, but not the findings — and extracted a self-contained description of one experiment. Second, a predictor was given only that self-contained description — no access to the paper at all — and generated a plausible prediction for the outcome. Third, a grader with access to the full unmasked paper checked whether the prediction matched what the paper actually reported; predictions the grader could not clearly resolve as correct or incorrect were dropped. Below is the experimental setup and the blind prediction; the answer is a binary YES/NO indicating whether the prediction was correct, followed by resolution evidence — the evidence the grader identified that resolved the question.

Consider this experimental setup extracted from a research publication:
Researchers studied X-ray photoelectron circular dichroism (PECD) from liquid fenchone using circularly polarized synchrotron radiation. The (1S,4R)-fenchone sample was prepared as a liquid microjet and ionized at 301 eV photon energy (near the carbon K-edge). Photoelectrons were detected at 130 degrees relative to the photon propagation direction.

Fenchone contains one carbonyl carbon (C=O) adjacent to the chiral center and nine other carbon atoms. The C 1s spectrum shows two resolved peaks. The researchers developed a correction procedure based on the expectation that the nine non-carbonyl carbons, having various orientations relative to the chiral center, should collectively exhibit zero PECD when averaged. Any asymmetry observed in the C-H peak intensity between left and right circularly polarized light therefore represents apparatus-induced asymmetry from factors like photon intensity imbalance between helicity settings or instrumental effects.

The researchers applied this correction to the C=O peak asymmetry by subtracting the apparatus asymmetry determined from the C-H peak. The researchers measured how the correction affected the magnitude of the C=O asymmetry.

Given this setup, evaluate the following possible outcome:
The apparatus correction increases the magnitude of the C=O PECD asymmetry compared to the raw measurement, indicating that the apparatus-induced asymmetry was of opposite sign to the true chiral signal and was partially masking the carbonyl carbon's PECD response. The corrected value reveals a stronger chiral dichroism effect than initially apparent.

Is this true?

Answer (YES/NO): NO